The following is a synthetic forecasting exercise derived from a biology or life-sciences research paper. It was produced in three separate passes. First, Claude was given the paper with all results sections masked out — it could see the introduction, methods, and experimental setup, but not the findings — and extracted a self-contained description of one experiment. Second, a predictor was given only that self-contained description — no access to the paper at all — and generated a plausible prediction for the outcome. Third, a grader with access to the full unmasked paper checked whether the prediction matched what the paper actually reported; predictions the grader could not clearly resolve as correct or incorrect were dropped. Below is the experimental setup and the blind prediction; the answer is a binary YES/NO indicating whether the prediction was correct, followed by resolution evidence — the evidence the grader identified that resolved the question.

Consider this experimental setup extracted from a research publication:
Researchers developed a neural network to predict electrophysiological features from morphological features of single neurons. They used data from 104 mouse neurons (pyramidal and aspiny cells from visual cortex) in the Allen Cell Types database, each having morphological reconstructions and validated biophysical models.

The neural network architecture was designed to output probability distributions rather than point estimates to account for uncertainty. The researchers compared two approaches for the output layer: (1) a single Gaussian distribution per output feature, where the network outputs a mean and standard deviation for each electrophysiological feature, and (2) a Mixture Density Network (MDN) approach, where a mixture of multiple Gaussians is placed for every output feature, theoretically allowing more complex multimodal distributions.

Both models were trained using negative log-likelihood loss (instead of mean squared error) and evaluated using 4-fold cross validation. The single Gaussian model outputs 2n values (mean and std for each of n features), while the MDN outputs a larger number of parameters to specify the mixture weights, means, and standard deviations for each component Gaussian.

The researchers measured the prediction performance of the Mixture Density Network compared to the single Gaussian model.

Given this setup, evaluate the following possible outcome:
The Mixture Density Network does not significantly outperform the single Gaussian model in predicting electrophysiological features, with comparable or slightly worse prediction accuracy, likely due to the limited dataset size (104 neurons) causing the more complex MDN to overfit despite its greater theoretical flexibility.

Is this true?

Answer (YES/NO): YES